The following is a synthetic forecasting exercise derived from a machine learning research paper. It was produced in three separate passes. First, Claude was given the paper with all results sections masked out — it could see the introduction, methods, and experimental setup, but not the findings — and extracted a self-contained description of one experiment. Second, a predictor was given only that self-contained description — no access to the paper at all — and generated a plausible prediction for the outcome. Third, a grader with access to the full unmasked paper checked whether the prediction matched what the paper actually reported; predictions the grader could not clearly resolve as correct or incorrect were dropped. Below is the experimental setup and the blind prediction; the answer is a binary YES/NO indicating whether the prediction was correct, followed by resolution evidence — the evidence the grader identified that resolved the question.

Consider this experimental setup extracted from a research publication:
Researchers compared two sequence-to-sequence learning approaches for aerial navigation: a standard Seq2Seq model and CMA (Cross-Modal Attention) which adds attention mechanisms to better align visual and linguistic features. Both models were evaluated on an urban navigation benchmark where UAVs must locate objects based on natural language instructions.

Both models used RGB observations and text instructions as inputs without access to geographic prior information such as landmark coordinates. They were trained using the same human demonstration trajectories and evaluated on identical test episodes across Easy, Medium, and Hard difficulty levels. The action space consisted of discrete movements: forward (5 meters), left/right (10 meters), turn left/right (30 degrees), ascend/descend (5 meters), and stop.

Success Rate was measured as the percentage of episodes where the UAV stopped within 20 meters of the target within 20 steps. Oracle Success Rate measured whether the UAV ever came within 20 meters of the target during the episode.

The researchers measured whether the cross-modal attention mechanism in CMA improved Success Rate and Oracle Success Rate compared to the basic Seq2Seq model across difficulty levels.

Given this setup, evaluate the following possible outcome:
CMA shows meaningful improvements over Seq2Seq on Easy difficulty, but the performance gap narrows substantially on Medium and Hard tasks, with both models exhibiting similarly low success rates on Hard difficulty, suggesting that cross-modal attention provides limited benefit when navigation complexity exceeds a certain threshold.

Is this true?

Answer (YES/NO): NO